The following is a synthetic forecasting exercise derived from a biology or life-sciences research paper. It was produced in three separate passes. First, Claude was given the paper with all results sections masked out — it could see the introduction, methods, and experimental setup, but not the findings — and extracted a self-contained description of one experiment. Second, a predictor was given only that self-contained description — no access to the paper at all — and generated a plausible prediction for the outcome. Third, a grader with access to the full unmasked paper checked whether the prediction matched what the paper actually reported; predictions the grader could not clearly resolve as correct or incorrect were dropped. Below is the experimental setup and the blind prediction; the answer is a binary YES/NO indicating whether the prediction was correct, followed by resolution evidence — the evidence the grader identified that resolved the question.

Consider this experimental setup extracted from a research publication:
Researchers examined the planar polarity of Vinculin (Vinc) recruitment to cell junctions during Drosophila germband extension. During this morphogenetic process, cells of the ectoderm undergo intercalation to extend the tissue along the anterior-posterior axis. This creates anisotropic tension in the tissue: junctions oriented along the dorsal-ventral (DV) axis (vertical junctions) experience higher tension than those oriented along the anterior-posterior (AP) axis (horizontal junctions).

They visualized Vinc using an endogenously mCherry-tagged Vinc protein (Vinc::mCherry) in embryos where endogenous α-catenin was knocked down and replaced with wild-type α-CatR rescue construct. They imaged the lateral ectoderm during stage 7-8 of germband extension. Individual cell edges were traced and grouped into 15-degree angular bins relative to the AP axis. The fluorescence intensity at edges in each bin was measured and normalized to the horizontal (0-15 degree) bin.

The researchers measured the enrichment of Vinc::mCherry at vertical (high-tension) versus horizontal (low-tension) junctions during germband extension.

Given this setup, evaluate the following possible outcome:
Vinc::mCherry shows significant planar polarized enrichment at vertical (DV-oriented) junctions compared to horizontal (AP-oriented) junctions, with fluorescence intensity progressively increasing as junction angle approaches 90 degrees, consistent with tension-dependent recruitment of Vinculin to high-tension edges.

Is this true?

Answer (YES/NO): YES